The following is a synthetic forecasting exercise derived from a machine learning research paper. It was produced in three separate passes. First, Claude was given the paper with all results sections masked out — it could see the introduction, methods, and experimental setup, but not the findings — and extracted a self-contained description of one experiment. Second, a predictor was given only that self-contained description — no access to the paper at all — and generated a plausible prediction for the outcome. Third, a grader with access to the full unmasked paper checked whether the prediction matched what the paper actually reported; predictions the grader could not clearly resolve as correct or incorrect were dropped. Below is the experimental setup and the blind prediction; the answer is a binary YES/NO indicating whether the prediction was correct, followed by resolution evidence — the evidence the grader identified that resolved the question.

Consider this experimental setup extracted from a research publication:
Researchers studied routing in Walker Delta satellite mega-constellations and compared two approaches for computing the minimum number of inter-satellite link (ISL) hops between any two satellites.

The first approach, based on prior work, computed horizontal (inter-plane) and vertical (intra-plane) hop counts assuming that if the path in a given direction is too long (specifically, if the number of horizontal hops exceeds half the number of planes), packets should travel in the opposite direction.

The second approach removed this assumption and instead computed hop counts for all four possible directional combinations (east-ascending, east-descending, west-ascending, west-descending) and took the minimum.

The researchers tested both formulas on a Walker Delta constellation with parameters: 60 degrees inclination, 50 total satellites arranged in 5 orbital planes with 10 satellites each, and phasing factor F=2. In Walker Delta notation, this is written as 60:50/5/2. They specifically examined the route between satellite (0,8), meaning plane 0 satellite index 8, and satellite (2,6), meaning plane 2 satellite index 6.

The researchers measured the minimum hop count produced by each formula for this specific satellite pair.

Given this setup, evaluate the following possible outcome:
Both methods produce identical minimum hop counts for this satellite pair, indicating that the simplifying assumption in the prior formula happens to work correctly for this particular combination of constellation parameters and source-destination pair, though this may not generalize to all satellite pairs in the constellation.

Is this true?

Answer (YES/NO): NO